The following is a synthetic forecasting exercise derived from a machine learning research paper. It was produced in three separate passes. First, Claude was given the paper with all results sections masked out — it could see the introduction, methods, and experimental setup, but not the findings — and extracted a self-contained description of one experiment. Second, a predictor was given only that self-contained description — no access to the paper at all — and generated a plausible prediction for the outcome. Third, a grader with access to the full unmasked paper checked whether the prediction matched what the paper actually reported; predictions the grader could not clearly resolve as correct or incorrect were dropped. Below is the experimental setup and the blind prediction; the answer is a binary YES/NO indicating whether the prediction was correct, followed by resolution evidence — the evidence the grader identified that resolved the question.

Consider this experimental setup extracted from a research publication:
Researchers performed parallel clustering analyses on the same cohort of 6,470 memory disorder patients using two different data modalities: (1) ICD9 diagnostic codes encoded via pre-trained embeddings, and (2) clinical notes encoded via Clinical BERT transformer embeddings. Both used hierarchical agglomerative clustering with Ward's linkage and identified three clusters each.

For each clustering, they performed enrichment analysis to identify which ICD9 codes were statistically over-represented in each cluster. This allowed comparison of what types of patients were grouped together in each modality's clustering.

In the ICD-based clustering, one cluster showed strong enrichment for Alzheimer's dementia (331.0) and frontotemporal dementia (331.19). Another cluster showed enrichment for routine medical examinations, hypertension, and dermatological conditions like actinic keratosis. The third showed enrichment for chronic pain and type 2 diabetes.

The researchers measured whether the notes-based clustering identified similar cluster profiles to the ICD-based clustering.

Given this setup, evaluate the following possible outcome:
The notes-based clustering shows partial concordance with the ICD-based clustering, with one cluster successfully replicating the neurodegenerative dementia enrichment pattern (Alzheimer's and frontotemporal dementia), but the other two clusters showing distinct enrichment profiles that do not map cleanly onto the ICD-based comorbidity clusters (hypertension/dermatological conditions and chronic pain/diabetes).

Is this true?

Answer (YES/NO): NO